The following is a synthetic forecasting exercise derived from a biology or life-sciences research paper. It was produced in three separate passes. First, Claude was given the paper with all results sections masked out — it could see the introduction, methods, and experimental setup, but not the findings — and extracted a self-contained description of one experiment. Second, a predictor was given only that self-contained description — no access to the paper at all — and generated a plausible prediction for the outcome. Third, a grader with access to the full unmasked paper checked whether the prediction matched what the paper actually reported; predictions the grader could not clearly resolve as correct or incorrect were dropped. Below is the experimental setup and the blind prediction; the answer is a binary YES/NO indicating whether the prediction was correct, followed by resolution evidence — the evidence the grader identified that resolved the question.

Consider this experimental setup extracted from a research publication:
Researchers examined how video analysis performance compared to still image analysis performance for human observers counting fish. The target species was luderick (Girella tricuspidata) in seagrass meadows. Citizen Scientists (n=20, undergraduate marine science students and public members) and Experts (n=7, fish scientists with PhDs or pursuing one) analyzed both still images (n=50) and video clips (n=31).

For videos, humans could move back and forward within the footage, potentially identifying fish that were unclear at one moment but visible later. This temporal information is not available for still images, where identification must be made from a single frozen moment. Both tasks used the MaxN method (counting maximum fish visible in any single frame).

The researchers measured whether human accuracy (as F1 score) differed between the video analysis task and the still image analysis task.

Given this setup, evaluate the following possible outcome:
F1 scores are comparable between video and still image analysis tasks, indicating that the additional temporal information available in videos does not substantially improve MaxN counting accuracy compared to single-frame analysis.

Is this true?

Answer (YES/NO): NO